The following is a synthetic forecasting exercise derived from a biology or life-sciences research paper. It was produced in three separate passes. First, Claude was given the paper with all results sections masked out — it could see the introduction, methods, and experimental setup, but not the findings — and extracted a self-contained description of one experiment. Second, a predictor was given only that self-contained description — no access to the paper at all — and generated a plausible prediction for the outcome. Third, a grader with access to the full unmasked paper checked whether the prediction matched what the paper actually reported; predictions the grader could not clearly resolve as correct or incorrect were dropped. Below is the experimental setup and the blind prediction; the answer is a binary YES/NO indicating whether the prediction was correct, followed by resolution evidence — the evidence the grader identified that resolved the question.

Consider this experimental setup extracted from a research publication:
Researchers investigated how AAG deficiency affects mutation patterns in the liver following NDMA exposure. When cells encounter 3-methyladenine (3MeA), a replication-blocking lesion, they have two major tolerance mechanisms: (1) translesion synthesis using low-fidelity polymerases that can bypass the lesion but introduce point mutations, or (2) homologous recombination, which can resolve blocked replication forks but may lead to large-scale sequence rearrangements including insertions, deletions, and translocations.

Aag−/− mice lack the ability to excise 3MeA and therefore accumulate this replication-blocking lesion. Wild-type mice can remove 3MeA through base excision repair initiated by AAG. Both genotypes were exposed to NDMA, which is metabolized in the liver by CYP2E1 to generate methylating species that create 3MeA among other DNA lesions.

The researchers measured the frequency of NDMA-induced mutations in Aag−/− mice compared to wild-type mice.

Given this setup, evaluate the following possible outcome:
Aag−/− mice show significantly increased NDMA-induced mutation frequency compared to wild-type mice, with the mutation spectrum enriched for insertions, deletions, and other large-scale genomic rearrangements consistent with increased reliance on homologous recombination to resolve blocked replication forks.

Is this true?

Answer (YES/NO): NO